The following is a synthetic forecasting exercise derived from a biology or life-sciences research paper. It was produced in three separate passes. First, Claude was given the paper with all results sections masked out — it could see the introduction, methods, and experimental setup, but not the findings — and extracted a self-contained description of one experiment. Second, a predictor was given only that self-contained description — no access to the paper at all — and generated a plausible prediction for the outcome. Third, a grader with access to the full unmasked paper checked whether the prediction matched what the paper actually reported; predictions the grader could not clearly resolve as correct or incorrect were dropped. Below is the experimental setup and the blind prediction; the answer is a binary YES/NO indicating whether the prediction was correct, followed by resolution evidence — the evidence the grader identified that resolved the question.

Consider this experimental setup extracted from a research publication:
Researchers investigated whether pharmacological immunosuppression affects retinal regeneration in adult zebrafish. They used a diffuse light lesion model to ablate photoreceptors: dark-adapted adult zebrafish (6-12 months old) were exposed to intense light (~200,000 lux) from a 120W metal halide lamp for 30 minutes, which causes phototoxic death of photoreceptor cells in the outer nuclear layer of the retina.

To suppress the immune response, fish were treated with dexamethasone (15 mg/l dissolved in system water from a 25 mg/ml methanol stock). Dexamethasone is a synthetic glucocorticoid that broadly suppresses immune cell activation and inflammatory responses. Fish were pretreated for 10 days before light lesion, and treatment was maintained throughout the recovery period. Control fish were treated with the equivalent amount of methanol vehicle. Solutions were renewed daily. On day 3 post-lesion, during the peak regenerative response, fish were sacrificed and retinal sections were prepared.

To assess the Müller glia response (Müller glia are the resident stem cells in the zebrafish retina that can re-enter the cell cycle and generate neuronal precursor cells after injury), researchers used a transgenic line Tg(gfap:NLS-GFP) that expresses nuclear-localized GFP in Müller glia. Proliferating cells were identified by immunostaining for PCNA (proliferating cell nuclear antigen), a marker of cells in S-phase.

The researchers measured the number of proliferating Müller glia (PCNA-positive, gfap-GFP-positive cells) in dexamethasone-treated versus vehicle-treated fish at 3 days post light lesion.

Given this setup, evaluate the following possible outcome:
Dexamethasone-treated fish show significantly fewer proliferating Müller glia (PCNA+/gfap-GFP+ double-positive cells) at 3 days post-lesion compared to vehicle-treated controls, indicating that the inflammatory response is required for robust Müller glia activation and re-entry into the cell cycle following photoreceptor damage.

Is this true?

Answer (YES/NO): YES